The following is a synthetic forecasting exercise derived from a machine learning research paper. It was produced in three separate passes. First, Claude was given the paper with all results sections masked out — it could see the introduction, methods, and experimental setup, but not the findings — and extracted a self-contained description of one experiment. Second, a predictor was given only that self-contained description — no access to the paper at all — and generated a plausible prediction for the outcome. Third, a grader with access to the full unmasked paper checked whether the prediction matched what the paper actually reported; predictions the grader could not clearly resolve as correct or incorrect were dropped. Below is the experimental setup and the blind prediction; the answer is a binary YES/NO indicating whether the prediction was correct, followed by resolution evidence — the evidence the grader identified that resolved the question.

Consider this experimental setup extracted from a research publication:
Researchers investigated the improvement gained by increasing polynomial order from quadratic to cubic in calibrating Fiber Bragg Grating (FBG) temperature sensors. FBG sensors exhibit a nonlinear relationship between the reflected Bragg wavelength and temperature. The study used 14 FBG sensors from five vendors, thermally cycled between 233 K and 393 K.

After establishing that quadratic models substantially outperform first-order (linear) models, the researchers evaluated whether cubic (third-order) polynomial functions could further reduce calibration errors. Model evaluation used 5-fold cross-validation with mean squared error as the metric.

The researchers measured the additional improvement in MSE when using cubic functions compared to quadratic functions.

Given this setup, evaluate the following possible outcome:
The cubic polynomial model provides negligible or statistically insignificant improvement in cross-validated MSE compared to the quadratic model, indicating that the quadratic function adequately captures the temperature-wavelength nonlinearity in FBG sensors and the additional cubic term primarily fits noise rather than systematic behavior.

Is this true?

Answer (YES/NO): NO